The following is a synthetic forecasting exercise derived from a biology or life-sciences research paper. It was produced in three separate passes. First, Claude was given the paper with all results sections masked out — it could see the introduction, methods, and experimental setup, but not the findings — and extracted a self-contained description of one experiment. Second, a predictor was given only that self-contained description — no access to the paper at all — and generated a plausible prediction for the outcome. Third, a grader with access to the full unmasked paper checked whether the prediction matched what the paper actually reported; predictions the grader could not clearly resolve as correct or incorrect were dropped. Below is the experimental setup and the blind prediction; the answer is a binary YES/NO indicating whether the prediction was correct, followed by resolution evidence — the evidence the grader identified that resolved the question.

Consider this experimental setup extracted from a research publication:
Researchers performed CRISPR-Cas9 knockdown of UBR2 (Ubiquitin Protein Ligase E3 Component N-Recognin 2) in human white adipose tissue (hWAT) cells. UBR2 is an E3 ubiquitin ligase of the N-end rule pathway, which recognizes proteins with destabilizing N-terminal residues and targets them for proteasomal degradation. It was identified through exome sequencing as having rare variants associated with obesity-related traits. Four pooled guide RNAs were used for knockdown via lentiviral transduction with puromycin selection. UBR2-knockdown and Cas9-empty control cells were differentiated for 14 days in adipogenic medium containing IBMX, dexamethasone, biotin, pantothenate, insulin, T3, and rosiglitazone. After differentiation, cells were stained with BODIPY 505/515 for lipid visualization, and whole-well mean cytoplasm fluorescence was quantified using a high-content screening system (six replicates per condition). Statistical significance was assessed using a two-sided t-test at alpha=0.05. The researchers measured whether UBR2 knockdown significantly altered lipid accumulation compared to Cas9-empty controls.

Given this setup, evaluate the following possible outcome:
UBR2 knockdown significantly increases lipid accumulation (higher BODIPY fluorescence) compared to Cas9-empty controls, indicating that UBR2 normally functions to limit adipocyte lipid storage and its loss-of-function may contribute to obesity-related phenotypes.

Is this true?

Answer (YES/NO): NO